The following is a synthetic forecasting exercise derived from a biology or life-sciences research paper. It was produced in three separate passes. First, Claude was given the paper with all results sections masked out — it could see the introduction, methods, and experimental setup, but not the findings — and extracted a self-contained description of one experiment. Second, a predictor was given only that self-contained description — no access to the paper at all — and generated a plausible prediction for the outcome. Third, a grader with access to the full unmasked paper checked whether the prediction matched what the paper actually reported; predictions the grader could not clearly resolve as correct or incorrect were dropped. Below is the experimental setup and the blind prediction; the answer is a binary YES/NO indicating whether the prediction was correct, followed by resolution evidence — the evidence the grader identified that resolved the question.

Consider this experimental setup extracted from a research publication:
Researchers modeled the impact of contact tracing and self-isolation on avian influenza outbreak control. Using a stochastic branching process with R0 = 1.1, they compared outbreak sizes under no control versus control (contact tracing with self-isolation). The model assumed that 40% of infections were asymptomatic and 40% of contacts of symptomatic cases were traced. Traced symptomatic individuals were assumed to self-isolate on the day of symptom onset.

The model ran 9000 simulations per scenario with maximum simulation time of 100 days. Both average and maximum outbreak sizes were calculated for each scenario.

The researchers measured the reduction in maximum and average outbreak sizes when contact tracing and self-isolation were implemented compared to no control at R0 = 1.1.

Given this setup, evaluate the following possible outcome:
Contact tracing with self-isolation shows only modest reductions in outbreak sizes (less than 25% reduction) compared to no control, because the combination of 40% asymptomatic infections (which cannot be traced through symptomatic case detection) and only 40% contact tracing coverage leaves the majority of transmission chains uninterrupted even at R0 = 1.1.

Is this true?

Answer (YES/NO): NO